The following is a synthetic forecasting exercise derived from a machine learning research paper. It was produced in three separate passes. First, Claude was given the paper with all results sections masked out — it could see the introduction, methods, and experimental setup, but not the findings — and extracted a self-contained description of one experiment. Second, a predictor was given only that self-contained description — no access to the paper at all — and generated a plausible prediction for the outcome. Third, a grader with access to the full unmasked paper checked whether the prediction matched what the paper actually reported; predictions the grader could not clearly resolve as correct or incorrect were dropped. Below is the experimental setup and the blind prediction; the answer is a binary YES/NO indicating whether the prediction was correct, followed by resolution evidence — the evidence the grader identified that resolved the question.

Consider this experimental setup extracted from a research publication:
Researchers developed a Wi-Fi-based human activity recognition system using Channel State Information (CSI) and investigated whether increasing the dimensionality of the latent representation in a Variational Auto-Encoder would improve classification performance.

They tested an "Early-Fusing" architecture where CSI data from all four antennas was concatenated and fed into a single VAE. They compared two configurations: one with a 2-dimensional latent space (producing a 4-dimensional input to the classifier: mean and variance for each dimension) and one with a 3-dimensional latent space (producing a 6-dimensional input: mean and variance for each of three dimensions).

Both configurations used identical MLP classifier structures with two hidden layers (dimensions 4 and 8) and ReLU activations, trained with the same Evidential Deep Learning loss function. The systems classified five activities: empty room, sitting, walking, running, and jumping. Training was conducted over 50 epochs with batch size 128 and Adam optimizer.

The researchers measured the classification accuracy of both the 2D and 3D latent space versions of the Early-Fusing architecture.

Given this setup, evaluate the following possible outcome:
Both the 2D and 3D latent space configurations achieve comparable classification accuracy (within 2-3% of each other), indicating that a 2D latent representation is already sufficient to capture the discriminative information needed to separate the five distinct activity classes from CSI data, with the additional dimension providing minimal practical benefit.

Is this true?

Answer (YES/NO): NO